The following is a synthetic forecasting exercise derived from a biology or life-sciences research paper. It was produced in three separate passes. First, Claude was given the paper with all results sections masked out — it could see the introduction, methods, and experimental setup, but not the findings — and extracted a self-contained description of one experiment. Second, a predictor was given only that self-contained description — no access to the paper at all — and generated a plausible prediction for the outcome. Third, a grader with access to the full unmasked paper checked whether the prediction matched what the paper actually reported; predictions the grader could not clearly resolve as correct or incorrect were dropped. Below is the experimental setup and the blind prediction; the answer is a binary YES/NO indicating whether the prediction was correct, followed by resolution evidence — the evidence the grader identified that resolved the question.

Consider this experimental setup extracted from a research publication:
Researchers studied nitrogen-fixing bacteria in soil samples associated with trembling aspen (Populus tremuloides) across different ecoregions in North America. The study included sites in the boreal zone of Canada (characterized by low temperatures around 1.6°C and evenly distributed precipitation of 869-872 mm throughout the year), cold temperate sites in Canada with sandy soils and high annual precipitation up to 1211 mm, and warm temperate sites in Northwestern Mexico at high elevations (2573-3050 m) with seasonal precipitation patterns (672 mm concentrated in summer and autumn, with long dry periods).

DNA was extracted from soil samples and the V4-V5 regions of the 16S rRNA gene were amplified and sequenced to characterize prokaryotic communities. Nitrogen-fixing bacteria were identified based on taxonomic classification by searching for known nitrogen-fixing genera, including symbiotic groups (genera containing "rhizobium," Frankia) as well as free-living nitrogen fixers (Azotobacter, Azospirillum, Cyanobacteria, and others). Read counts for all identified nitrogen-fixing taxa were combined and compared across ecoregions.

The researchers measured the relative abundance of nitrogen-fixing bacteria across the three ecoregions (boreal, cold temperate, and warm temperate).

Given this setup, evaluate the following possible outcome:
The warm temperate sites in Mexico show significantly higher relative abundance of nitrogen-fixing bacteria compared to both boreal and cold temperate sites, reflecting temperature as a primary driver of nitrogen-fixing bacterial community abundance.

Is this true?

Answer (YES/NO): NO